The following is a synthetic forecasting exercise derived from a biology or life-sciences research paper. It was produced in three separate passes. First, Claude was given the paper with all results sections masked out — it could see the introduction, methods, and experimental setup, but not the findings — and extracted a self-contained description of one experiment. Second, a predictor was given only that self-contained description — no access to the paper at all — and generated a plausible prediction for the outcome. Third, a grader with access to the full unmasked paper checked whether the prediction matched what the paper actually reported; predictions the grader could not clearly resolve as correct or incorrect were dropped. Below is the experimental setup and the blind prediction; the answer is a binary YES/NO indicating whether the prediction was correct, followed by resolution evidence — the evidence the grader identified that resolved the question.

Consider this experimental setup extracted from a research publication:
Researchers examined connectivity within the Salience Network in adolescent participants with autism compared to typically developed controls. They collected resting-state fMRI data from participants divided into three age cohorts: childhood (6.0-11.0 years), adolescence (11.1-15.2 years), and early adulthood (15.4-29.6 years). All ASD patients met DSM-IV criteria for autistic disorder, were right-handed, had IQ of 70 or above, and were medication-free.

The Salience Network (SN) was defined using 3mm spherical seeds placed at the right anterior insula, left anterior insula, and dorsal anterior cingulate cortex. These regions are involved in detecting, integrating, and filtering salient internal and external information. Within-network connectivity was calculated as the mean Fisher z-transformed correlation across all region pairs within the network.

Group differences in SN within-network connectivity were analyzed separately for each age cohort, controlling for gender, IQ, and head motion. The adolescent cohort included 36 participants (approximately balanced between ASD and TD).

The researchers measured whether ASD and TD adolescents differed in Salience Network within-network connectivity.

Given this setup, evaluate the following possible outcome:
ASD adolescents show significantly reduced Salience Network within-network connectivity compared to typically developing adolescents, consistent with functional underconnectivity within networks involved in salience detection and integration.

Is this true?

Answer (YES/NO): NO